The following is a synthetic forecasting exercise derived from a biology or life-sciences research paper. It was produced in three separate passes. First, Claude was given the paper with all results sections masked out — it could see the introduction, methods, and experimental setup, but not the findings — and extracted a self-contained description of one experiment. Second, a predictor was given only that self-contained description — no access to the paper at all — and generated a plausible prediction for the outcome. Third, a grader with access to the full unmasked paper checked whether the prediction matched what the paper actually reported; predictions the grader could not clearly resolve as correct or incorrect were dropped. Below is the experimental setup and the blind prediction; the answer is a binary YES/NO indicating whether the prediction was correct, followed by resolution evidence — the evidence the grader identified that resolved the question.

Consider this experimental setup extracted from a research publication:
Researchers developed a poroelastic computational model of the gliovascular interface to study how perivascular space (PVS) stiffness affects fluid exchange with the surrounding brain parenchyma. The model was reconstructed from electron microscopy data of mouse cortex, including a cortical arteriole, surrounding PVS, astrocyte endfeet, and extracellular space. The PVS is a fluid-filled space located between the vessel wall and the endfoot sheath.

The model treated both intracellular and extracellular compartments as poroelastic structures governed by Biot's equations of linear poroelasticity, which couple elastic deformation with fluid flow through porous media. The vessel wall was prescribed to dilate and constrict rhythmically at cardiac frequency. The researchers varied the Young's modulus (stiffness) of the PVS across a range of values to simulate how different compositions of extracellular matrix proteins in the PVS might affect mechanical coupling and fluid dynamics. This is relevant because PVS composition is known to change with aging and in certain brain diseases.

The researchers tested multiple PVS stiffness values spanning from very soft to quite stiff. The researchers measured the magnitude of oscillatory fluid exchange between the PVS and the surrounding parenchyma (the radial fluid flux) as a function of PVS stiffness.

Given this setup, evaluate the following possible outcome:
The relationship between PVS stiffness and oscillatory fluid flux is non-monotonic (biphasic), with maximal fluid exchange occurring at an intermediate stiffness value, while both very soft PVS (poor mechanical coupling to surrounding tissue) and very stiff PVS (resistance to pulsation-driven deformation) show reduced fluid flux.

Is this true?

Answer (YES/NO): NO